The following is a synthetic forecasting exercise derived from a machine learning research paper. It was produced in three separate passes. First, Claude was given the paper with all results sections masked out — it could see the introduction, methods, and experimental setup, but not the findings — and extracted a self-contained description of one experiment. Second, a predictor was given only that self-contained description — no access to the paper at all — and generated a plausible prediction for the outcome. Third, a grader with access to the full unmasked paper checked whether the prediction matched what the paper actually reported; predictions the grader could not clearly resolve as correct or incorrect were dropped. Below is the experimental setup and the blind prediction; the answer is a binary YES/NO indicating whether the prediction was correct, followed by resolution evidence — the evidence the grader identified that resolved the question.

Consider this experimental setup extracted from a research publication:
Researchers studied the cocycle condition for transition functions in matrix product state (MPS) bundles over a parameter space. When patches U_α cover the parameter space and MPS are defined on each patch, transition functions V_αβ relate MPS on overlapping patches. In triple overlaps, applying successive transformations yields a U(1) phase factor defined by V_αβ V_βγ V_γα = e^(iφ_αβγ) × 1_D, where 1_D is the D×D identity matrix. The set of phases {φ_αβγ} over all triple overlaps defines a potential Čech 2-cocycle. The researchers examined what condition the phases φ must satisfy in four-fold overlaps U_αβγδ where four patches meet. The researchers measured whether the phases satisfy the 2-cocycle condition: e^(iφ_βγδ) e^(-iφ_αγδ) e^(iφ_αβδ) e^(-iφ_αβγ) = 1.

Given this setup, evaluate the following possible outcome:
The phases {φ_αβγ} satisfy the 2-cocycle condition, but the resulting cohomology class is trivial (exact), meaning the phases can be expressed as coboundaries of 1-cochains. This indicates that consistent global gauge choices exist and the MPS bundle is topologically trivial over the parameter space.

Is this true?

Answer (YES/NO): NO